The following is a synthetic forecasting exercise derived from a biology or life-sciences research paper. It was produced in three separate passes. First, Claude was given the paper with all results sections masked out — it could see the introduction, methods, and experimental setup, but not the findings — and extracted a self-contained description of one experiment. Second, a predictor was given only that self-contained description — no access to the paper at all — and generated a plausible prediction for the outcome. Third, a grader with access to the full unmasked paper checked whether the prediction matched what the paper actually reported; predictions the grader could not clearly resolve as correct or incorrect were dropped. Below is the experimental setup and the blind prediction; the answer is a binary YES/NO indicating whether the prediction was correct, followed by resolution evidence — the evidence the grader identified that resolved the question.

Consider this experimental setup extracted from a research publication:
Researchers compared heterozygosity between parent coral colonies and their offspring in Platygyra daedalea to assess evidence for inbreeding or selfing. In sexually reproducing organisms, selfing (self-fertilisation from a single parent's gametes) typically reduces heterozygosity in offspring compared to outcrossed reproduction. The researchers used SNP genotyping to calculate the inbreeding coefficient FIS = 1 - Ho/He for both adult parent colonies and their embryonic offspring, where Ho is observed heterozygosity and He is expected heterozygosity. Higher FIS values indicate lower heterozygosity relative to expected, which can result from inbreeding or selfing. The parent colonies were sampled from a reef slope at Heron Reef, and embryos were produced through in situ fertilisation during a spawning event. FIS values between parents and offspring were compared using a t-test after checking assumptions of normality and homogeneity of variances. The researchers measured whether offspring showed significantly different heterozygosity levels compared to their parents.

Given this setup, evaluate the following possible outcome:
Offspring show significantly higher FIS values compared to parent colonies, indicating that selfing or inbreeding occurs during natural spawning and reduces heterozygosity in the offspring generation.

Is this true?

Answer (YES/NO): YES